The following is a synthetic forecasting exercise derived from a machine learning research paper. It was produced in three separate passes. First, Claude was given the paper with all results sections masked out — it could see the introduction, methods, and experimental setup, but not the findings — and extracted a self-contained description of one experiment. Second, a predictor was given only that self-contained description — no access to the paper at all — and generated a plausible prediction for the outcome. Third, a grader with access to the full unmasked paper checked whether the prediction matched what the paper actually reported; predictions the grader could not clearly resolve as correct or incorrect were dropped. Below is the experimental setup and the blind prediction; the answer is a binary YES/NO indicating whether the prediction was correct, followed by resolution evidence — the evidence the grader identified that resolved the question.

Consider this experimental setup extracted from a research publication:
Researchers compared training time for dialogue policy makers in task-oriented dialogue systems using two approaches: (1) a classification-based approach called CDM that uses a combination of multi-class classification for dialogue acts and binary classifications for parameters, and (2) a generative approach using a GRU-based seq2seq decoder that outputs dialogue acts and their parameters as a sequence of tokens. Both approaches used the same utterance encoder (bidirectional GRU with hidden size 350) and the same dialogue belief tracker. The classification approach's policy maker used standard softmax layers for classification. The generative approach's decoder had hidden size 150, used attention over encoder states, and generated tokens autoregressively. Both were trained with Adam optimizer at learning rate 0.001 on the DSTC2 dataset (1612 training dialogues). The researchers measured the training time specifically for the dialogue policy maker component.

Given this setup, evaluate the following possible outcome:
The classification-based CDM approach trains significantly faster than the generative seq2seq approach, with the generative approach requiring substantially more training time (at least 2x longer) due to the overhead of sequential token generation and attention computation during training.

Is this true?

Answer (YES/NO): YES